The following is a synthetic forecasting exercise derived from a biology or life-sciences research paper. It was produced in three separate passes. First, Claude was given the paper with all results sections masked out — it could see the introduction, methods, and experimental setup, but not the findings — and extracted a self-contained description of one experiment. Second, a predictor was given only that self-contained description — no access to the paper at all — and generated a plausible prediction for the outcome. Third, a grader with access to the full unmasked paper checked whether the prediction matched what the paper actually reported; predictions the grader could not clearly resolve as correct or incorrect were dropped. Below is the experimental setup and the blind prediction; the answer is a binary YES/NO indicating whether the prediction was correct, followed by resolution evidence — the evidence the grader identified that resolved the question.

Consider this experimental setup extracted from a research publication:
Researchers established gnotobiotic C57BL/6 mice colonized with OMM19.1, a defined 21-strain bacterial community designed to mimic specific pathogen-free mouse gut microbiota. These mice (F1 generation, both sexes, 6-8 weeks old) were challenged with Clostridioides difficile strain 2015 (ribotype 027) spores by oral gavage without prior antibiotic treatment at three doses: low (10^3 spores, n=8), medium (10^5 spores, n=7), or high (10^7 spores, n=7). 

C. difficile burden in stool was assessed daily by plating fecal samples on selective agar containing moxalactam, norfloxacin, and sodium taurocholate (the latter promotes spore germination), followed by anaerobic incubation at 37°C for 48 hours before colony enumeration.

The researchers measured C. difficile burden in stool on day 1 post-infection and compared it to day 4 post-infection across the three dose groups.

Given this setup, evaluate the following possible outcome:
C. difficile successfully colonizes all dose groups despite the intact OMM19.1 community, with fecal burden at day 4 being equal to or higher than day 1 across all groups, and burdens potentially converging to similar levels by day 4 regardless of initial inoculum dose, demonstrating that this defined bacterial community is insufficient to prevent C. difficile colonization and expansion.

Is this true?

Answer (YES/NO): NO